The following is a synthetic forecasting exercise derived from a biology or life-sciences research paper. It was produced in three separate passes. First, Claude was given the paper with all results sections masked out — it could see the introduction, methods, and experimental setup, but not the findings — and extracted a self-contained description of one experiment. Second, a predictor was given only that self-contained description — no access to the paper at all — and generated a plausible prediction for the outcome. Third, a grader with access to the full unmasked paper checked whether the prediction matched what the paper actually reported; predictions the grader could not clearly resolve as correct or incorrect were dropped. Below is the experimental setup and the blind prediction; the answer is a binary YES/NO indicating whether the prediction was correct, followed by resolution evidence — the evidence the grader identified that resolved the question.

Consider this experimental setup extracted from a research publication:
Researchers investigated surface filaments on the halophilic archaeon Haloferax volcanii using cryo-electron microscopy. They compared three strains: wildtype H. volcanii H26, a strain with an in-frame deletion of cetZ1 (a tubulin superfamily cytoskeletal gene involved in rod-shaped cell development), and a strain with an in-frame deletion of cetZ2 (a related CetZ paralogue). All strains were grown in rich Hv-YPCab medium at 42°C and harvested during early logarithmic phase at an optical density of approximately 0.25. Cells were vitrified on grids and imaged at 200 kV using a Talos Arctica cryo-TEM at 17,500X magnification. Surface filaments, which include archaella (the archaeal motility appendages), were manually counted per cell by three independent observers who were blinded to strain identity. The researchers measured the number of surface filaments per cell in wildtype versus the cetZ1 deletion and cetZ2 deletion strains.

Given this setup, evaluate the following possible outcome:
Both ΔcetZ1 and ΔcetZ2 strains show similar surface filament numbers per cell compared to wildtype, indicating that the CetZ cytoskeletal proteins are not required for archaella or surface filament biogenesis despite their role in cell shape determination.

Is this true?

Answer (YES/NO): NO